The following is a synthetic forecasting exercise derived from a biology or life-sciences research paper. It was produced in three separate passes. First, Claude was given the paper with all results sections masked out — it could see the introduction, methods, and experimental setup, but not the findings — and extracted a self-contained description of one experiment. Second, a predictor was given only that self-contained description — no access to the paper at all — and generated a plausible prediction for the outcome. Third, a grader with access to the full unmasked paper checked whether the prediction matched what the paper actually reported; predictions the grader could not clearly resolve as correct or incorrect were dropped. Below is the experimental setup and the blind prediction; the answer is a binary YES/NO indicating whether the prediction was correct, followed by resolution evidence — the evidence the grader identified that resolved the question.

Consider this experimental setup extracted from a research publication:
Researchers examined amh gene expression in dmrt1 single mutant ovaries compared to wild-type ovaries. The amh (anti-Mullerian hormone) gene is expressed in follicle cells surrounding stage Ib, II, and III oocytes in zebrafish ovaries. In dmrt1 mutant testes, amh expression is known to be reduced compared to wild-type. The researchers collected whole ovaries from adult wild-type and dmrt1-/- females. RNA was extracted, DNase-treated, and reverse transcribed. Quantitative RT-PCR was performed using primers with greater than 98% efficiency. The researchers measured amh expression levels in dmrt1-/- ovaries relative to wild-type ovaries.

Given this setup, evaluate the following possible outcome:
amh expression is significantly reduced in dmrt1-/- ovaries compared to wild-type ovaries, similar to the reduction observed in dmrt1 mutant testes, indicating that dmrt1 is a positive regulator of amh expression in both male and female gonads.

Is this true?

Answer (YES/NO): NO